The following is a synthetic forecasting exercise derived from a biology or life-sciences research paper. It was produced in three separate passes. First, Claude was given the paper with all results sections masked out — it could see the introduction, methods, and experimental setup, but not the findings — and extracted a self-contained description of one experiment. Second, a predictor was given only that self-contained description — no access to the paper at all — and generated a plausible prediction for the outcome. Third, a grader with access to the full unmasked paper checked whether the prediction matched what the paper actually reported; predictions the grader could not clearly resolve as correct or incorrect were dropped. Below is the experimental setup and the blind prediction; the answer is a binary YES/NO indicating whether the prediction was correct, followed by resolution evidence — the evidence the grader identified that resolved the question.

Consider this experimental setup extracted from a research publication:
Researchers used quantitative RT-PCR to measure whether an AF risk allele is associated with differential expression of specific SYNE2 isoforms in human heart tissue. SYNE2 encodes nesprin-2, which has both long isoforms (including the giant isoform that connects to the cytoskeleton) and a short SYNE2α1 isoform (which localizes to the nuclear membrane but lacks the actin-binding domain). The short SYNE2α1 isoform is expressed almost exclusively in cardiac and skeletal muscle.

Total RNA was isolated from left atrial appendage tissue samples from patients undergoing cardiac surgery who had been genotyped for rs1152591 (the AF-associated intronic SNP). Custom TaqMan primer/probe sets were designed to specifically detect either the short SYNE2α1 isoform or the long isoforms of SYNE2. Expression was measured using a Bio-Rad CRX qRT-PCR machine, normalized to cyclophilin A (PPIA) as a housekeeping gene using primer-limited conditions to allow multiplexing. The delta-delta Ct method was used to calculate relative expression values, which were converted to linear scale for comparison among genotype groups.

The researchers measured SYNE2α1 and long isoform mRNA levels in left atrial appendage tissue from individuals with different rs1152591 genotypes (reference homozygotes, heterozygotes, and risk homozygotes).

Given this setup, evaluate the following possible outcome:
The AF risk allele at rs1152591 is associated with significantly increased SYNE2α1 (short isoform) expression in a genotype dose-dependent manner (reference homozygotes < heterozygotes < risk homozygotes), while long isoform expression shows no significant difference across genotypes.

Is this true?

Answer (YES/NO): NO